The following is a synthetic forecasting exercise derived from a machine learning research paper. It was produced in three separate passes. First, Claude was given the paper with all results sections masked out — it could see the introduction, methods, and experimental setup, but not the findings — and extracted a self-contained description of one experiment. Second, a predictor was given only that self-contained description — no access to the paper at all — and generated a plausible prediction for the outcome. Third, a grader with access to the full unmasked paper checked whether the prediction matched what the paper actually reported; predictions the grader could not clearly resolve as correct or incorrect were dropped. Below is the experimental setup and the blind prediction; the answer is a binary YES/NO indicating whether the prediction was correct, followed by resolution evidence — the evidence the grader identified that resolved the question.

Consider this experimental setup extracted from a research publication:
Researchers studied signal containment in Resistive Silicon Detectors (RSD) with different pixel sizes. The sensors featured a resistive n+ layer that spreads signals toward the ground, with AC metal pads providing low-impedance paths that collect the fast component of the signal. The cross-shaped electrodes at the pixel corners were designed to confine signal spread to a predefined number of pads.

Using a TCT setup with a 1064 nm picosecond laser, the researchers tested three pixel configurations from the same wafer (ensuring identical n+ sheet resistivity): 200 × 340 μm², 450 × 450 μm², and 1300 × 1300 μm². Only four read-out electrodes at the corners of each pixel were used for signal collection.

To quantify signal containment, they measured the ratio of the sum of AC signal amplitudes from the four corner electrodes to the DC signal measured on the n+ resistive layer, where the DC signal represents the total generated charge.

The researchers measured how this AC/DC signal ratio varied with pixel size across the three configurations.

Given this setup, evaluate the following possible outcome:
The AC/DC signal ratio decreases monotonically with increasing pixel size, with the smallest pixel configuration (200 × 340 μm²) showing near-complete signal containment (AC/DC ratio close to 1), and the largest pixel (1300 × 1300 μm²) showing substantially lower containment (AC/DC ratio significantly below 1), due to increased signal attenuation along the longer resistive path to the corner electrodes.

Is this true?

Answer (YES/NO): NO